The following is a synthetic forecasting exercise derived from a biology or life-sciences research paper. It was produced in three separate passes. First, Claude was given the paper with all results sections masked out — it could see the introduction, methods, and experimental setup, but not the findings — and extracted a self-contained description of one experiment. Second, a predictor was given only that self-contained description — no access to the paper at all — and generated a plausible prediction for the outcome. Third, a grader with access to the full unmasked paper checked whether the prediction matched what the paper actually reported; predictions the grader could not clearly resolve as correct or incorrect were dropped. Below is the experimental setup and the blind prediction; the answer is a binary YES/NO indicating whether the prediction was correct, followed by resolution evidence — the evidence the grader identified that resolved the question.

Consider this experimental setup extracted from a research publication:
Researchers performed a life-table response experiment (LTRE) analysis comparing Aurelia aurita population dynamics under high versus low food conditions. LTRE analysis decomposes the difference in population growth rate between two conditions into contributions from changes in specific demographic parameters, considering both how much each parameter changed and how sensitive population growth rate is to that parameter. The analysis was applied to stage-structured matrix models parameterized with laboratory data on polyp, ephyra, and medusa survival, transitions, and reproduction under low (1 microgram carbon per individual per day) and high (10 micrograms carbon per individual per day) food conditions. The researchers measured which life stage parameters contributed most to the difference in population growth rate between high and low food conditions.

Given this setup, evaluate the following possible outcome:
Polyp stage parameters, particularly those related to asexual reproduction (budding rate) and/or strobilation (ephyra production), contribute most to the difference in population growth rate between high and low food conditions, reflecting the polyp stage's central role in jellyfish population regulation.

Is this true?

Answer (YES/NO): NO